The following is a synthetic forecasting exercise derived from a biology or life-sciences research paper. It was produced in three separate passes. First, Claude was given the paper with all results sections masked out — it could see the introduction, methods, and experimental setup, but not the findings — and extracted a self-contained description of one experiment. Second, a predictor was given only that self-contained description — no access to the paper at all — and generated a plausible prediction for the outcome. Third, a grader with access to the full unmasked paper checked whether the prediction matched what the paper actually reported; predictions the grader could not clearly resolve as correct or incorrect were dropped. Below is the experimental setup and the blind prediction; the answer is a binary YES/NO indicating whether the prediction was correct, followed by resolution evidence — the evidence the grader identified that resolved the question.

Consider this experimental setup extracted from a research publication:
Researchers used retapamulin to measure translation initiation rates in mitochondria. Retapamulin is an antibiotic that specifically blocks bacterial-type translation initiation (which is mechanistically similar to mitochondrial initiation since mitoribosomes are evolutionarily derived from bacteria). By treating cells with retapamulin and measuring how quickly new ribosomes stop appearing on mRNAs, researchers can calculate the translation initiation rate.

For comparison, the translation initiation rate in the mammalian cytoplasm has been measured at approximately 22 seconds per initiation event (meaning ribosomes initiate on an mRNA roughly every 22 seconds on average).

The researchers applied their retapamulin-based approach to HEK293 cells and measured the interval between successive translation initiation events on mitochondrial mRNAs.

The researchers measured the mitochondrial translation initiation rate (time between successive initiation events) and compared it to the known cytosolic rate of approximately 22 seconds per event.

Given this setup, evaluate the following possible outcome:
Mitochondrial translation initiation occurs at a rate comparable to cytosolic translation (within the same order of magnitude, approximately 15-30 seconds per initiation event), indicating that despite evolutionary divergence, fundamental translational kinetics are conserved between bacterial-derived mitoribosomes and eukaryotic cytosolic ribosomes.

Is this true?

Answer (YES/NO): NO